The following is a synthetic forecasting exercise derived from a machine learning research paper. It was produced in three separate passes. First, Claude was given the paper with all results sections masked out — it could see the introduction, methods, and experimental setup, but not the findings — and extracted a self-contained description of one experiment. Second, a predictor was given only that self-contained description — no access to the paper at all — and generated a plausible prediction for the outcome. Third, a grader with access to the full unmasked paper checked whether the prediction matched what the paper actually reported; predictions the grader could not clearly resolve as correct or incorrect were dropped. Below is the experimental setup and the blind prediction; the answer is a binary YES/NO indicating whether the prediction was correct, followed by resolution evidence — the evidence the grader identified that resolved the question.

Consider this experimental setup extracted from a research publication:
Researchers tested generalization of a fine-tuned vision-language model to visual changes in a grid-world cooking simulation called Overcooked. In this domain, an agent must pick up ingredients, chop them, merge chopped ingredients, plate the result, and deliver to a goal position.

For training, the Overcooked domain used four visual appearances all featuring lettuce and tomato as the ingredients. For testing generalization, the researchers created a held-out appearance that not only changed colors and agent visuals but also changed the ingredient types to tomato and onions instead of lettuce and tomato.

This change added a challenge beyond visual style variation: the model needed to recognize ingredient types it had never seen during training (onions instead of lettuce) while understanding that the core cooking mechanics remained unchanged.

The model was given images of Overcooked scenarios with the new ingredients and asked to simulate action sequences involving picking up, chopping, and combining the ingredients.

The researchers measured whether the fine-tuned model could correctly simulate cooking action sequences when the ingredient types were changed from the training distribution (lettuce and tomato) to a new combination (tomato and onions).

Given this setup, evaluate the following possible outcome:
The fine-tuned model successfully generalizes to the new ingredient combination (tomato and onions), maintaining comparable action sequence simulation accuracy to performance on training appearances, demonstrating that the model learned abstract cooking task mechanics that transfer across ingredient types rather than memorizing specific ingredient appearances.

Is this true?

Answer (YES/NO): YES